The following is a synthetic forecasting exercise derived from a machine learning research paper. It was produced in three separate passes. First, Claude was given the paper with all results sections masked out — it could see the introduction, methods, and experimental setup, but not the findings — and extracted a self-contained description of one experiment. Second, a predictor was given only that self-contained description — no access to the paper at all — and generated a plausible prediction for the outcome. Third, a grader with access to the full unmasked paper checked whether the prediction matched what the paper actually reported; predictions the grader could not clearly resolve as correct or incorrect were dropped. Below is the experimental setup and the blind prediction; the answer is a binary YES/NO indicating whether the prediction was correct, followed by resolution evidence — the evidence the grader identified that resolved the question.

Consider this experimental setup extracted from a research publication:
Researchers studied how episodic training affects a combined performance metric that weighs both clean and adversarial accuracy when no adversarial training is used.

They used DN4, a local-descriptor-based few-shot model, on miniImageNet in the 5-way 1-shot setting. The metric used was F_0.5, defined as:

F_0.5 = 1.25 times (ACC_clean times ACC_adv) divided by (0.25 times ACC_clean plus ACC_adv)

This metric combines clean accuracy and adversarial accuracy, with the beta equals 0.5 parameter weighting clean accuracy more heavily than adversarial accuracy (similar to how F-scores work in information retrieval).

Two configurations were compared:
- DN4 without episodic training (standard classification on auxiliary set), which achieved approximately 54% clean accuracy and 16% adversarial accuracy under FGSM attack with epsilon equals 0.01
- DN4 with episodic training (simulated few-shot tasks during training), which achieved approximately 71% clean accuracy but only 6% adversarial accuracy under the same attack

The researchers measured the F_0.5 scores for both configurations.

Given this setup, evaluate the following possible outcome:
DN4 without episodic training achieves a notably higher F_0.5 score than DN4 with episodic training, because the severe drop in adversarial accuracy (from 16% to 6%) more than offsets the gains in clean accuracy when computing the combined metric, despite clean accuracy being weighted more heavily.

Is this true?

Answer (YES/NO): YES